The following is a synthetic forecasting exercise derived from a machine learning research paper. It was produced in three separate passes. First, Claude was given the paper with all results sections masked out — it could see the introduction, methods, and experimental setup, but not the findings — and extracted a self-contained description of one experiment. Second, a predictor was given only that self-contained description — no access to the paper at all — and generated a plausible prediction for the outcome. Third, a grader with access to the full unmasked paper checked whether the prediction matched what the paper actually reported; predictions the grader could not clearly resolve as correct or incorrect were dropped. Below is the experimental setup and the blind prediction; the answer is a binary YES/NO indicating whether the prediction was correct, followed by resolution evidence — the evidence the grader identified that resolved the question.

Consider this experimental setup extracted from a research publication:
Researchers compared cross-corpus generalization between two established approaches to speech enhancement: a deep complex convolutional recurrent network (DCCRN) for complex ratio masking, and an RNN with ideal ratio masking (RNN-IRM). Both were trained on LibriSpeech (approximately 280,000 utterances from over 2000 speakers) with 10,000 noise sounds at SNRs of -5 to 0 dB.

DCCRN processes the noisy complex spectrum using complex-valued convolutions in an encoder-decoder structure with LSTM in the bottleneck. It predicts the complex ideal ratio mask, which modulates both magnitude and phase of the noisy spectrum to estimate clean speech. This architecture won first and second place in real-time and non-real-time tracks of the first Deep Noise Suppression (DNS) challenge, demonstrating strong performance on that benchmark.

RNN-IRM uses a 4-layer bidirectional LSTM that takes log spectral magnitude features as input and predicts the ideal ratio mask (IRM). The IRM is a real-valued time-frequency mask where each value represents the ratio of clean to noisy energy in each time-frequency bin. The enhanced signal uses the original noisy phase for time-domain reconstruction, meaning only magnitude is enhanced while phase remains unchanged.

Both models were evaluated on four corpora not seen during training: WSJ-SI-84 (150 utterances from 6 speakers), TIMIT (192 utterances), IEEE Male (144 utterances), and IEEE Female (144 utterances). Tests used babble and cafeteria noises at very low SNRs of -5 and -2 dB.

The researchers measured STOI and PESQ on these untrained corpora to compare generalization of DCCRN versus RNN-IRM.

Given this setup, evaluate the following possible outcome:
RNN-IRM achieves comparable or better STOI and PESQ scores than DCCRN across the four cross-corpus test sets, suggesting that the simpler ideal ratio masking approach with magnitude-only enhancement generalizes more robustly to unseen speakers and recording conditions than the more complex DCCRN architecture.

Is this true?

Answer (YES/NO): YES